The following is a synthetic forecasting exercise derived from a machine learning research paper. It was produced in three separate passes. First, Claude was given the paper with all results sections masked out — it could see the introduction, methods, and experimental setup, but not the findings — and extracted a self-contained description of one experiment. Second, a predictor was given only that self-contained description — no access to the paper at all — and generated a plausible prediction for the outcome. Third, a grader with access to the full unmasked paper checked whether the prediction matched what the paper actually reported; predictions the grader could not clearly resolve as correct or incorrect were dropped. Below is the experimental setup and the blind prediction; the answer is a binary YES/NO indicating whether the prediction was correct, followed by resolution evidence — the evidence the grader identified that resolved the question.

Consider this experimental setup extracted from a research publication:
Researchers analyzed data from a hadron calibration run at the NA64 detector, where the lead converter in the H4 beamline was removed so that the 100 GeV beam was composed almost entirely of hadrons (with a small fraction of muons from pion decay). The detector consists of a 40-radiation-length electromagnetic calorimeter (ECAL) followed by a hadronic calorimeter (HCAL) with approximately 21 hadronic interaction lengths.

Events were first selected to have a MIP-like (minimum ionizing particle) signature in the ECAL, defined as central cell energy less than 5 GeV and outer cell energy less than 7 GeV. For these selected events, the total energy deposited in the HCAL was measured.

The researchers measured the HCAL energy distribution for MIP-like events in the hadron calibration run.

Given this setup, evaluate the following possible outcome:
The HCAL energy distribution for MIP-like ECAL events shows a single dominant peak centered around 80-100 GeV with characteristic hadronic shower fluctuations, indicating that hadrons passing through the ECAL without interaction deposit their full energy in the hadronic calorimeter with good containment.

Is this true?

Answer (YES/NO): NO